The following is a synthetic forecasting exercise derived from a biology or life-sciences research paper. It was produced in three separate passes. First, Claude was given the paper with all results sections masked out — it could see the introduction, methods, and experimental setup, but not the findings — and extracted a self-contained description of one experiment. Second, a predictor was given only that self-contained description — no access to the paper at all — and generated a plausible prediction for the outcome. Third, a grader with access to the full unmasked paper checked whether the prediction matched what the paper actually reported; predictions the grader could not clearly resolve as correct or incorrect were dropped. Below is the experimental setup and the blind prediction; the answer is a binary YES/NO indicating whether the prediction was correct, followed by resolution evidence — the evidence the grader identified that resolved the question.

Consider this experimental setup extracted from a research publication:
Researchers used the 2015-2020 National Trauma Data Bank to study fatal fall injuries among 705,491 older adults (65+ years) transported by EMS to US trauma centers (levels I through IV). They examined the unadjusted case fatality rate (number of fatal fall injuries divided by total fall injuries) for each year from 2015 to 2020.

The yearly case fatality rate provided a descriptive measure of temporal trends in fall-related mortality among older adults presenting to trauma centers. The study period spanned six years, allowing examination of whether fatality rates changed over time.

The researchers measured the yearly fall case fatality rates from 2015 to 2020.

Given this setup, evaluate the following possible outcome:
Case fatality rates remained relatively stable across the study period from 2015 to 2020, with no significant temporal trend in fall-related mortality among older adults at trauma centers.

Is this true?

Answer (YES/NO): YES